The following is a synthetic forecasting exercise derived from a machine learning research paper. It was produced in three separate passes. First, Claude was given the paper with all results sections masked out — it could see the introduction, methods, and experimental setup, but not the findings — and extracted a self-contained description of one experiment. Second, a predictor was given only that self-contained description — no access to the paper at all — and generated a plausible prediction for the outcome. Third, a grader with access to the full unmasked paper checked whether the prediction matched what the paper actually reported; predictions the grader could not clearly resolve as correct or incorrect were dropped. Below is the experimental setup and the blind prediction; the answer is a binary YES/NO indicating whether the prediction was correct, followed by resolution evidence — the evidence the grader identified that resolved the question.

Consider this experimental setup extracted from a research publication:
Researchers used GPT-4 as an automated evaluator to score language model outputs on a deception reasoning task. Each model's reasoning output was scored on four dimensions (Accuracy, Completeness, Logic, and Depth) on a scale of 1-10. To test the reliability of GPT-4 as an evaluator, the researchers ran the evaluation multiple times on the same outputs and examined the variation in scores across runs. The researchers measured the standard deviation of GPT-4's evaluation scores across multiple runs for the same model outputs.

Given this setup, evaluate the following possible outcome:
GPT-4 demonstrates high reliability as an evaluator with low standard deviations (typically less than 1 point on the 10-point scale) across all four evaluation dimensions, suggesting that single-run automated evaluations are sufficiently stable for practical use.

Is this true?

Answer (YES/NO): YES